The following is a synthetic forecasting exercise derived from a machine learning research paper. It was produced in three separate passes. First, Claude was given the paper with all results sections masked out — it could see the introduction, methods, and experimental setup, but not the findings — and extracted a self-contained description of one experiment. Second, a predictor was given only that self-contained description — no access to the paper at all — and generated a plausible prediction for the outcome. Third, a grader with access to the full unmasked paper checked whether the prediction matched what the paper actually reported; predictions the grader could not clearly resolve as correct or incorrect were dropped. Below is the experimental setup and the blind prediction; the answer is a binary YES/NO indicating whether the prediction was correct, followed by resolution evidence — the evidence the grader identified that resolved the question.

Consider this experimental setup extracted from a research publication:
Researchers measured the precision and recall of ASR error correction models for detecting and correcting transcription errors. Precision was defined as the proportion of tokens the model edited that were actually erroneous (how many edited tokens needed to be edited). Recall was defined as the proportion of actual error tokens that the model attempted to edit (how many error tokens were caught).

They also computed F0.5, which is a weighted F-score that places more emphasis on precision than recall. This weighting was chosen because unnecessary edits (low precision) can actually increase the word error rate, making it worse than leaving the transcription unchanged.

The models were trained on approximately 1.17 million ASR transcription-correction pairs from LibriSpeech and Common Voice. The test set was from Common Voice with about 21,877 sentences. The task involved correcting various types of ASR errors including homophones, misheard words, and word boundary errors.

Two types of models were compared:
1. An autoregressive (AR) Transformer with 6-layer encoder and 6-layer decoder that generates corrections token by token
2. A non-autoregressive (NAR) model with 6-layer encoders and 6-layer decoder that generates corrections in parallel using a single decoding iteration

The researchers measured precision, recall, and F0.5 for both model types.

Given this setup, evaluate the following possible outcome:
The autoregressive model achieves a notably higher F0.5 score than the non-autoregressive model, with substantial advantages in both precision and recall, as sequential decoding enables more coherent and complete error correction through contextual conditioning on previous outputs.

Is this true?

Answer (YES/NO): NO